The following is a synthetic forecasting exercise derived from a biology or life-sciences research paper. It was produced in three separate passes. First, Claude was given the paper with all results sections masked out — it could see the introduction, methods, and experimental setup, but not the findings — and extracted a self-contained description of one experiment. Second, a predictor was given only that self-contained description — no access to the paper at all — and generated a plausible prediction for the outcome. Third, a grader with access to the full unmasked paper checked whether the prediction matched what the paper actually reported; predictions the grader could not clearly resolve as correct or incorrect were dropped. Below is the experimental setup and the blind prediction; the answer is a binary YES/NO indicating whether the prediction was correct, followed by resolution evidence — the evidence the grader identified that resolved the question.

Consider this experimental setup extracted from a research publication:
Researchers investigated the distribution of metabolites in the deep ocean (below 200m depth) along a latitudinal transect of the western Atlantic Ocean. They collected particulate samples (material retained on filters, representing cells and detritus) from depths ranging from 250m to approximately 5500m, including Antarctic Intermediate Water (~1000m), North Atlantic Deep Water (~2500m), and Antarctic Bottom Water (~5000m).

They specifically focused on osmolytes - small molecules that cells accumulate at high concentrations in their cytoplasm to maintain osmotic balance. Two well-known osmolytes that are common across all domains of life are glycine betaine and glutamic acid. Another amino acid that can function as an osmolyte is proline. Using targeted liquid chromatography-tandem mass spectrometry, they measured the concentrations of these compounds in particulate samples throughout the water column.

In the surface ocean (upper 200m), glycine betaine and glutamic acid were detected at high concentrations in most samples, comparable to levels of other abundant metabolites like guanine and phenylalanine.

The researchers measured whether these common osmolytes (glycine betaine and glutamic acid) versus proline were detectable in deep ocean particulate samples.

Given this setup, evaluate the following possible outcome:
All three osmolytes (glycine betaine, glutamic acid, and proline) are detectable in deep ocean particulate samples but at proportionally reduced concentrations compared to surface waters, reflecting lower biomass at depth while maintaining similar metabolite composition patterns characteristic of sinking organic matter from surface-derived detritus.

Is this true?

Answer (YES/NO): NO